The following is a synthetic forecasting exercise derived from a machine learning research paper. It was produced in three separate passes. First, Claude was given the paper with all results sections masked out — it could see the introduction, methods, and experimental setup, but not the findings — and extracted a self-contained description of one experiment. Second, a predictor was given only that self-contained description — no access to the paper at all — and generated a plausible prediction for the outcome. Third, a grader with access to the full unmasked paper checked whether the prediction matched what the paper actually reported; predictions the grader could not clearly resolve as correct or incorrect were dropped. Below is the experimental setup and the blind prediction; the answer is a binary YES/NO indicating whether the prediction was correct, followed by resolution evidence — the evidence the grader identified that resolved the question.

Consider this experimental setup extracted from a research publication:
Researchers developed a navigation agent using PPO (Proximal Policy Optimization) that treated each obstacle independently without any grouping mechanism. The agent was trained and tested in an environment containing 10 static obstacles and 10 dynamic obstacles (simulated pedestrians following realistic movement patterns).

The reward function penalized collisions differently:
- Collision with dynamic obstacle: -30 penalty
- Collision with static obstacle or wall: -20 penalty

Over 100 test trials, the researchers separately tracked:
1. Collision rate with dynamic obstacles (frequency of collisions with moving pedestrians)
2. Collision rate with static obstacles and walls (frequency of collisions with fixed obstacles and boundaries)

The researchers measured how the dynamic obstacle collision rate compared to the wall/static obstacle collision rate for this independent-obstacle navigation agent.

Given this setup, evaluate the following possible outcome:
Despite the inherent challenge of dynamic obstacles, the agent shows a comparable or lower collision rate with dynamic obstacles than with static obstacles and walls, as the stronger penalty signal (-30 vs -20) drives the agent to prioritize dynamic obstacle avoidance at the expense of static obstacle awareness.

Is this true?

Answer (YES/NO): YES